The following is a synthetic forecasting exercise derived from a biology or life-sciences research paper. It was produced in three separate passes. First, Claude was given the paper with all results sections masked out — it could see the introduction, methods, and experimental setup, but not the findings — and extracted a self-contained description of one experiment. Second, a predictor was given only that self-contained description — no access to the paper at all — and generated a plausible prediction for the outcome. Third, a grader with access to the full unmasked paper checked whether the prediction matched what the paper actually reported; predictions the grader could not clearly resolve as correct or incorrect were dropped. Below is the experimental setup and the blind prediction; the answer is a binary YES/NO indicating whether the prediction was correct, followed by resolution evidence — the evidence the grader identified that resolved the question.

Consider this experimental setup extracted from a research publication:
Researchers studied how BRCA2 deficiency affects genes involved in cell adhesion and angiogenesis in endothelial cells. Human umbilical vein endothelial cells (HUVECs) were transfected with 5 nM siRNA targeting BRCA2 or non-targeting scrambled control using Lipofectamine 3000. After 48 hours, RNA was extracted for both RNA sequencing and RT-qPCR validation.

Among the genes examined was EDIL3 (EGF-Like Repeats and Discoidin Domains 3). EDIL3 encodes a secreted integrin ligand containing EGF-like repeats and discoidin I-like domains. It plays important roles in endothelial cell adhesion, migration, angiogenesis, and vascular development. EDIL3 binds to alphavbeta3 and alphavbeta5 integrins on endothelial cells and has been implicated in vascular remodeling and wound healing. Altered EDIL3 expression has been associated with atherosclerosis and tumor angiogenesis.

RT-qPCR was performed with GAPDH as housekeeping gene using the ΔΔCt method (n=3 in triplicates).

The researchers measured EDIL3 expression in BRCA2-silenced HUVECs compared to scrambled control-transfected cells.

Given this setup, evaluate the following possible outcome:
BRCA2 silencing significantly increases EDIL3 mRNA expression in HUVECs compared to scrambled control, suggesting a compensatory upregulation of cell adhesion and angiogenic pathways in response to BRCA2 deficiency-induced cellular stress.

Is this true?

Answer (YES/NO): YES